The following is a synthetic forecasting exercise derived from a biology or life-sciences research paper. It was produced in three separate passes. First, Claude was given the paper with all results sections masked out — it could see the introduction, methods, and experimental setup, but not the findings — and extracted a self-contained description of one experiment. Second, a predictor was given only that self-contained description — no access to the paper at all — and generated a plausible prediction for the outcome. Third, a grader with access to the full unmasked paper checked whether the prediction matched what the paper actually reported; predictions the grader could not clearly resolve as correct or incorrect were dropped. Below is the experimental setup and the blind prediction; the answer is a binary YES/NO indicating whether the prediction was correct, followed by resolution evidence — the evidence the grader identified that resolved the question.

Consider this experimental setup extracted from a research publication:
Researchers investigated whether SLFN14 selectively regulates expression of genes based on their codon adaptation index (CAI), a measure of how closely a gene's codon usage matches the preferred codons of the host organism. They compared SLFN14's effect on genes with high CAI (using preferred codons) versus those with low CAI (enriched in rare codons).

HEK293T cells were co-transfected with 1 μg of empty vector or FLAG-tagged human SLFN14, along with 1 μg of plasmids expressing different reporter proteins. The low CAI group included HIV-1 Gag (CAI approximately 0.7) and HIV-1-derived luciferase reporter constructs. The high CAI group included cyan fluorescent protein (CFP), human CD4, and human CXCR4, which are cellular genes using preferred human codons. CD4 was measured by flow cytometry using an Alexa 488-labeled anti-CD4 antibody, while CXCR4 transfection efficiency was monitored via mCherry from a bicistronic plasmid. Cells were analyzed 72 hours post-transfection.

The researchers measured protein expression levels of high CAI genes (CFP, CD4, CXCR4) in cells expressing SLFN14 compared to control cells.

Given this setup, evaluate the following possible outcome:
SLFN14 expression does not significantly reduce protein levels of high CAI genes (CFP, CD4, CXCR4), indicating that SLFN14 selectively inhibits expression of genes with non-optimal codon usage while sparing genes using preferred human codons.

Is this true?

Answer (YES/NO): YES